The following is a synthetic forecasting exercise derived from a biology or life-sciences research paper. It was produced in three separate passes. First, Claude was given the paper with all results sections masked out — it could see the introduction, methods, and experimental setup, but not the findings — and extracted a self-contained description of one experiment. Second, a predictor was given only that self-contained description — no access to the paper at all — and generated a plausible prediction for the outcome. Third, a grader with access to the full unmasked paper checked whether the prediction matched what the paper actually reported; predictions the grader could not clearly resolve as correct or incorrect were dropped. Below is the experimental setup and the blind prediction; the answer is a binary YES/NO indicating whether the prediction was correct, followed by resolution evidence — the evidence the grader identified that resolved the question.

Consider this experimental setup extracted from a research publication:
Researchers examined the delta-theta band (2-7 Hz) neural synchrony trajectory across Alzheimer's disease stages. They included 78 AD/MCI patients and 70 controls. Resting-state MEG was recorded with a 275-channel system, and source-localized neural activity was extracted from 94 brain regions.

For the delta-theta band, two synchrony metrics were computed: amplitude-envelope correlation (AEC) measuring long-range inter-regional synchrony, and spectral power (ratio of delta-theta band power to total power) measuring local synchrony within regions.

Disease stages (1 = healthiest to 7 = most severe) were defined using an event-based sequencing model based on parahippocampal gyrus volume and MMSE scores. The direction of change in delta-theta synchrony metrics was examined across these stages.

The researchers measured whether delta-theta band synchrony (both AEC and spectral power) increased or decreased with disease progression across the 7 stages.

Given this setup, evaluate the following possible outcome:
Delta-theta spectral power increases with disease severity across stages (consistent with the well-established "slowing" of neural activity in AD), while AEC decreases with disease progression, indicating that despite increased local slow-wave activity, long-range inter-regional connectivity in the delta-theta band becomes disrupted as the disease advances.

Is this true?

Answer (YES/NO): NO